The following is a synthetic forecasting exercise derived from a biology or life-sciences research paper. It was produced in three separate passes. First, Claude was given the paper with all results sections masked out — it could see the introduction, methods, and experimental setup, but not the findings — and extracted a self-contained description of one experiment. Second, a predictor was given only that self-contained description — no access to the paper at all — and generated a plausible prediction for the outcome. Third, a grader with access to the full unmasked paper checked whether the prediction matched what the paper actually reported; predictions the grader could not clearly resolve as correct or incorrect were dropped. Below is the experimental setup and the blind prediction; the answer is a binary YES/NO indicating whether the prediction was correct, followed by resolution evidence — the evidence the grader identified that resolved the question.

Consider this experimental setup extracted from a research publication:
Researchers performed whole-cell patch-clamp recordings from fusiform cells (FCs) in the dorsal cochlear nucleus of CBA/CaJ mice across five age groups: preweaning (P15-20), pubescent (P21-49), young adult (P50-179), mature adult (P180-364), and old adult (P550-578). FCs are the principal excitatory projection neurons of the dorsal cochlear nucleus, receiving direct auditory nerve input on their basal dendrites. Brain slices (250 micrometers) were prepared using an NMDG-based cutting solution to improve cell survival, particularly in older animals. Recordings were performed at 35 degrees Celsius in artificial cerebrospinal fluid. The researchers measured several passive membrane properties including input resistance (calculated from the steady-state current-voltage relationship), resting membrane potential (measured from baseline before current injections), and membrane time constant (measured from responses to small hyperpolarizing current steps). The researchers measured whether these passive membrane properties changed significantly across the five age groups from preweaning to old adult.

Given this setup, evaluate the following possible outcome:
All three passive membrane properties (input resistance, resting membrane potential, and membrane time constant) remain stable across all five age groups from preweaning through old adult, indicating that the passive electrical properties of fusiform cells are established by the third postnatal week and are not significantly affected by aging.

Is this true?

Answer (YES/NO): YES